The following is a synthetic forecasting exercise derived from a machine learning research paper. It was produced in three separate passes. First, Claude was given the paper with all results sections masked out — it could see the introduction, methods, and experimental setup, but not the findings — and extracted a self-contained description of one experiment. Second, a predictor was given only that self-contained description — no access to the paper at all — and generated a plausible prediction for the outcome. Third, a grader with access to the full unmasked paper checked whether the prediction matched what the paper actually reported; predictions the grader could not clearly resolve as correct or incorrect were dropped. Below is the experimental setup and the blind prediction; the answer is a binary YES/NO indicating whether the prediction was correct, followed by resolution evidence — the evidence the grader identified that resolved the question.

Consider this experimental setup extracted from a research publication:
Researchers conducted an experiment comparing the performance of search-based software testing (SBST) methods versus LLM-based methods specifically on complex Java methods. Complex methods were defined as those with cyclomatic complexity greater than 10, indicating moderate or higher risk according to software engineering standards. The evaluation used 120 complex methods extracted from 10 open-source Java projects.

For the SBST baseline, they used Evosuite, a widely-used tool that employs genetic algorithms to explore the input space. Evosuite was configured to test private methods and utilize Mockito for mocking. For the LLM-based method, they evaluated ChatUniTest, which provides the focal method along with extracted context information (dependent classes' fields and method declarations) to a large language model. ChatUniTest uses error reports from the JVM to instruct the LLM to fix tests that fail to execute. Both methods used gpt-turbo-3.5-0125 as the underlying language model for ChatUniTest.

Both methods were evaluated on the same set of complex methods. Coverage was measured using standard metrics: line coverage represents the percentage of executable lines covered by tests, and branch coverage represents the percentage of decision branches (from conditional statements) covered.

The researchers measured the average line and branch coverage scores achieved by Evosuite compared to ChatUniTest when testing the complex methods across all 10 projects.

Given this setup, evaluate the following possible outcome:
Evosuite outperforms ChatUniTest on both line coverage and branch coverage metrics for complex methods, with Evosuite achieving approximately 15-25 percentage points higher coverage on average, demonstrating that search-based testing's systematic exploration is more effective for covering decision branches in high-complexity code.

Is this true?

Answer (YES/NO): NO